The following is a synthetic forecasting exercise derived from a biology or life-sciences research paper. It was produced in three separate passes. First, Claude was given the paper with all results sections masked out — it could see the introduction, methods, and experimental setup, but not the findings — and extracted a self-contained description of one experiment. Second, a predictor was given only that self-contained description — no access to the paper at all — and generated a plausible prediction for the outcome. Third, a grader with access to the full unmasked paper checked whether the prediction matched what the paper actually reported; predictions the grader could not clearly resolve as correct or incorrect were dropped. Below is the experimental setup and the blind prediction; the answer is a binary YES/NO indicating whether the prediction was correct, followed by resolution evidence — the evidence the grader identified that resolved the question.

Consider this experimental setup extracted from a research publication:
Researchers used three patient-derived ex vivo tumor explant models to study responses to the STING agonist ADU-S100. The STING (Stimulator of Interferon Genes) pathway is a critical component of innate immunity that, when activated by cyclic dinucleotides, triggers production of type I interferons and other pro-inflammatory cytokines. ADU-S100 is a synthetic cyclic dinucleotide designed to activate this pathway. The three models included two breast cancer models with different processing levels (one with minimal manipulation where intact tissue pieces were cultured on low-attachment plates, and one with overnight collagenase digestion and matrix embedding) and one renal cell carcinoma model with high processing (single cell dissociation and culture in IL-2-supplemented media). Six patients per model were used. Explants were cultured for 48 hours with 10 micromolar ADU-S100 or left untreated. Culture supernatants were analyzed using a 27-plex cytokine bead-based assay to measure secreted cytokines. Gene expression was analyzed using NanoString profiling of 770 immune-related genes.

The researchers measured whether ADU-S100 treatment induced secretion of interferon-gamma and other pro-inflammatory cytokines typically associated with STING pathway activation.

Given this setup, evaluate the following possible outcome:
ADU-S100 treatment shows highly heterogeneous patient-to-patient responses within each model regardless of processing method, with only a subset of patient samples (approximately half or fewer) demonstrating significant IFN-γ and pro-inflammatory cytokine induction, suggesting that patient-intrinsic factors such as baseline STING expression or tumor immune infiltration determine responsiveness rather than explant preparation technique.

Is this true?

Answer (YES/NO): NO